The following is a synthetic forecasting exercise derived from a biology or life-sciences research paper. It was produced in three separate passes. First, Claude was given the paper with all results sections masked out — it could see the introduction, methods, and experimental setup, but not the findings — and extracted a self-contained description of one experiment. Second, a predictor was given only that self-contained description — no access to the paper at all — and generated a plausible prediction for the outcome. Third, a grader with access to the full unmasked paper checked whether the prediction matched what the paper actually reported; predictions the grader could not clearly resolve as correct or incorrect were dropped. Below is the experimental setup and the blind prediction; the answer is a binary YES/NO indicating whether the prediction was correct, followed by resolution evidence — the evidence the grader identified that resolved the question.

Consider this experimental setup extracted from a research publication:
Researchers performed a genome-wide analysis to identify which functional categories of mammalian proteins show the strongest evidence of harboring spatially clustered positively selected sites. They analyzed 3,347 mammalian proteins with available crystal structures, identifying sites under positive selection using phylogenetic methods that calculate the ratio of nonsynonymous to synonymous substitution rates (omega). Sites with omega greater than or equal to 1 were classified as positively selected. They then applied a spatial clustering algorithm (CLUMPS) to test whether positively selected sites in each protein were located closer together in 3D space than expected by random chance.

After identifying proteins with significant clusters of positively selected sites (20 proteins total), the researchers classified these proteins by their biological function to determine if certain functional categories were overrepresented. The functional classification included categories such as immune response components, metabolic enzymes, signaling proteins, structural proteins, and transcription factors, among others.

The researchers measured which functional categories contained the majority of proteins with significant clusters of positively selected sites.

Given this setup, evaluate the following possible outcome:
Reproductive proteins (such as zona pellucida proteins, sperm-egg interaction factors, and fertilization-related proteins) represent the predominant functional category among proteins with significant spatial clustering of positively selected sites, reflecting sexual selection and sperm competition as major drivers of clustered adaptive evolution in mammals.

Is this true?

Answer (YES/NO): NO